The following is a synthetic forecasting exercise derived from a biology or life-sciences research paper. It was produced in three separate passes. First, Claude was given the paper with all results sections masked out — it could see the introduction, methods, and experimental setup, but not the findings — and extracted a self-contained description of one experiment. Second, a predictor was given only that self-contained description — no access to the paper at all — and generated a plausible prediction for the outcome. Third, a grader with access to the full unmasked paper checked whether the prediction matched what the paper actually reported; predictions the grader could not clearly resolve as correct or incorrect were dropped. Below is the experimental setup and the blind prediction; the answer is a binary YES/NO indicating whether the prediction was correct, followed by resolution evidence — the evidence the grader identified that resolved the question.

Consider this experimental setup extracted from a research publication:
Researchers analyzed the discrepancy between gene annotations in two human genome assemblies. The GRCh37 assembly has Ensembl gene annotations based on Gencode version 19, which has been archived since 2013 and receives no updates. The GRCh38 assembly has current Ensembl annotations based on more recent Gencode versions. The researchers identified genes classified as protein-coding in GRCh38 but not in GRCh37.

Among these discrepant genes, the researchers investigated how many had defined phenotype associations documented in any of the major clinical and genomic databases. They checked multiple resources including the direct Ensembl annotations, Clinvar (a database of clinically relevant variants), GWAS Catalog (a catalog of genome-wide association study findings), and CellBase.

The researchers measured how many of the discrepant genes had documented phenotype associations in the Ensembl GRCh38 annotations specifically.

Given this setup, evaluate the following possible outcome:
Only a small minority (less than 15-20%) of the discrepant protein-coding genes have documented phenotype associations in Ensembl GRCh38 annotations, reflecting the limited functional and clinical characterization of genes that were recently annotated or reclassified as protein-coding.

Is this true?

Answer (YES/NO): YES